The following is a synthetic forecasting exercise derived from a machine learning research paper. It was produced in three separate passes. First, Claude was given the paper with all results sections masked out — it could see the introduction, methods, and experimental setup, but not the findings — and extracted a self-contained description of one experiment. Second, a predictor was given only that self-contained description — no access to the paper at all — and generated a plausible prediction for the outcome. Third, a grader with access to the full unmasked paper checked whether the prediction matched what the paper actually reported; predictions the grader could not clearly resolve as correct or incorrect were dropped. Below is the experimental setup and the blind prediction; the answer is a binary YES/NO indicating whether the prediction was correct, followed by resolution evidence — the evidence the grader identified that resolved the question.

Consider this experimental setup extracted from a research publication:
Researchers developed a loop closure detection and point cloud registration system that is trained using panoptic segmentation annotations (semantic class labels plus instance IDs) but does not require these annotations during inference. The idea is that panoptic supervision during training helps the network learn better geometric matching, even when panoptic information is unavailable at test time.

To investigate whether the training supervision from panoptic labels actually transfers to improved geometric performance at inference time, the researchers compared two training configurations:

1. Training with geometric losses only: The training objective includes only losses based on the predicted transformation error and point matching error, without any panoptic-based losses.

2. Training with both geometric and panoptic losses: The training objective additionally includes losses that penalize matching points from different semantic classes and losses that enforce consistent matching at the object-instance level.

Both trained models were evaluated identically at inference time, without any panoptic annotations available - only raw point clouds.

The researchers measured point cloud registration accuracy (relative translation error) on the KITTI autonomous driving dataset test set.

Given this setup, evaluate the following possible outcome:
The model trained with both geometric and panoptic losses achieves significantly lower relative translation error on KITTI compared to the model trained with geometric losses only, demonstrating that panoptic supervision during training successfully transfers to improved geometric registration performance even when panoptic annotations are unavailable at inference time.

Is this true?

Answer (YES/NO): NO